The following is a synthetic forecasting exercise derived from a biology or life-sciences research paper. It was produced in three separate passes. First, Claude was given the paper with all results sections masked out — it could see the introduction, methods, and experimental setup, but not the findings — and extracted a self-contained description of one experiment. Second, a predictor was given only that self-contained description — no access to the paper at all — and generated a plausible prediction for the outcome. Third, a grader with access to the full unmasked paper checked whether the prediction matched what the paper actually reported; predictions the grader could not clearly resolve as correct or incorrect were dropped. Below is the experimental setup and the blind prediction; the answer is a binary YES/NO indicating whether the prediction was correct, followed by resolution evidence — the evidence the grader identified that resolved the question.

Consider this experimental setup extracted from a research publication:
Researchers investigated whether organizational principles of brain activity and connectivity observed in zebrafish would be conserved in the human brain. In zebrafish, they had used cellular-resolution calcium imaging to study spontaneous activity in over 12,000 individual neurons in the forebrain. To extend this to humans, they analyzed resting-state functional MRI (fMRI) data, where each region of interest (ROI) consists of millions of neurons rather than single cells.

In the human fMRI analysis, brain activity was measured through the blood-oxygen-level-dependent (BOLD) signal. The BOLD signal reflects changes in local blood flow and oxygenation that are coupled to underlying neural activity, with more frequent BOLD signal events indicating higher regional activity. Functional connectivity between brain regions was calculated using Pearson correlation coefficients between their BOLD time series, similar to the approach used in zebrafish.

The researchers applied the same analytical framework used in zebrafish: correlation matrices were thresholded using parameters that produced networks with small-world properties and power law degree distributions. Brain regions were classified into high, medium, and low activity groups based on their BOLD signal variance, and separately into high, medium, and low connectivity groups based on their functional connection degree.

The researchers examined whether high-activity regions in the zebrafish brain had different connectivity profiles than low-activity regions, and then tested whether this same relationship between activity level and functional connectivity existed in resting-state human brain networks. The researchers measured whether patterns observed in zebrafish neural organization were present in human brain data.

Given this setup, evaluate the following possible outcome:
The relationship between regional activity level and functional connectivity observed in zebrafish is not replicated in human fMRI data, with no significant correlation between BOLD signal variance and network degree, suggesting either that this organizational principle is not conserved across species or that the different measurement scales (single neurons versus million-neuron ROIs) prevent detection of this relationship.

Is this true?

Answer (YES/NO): NO